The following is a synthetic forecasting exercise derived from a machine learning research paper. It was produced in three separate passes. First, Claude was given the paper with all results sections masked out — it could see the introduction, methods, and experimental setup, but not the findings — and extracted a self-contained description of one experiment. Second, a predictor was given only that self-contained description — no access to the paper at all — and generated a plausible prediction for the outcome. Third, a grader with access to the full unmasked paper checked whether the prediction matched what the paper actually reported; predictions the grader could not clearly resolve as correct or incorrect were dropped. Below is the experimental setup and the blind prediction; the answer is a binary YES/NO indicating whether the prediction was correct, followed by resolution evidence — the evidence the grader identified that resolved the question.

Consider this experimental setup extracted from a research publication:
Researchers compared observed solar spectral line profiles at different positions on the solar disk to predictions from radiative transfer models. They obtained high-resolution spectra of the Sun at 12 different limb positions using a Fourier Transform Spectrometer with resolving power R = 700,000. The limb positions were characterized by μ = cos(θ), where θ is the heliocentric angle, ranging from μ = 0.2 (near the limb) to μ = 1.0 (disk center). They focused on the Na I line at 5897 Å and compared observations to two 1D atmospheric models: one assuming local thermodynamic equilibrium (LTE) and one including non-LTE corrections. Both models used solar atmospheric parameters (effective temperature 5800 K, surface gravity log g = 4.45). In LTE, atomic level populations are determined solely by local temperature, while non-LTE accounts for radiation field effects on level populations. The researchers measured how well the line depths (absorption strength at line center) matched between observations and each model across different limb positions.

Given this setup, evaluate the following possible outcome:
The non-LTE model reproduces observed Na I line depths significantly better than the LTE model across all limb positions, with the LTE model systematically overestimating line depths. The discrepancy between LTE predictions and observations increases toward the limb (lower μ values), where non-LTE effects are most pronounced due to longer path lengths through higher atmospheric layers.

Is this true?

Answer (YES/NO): NO